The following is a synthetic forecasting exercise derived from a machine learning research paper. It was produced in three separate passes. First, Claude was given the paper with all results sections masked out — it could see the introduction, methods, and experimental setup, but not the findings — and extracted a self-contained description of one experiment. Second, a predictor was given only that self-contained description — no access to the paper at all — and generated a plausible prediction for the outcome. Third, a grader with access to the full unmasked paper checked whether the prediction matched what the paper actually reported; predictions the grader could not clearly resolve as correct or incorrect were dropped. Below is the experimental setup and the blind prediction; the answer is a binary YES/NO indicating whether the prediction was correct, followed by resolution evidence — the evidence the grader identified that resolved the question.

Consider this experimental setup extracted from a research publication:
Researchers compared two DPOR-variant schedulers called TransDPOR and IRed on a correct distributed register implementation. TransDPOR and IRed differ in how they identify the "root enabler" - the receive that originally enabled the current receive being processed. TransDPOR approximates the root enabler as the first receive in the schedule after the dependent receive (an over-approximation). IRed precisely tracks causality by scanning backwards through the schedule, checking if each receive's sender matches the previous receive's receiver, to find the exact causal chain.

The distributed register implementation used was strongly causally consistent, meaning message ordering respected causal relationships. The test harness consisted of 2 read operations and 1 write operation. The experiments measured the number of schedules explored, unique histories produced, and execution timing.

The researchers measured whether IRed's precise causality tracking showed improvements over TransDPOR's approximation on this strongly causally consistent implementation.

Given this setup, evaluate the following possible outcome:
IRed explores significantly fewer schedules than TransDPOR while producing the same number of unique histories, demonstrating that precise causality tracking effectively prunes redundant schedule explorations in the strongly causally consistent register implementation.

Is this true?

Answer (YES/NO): NO